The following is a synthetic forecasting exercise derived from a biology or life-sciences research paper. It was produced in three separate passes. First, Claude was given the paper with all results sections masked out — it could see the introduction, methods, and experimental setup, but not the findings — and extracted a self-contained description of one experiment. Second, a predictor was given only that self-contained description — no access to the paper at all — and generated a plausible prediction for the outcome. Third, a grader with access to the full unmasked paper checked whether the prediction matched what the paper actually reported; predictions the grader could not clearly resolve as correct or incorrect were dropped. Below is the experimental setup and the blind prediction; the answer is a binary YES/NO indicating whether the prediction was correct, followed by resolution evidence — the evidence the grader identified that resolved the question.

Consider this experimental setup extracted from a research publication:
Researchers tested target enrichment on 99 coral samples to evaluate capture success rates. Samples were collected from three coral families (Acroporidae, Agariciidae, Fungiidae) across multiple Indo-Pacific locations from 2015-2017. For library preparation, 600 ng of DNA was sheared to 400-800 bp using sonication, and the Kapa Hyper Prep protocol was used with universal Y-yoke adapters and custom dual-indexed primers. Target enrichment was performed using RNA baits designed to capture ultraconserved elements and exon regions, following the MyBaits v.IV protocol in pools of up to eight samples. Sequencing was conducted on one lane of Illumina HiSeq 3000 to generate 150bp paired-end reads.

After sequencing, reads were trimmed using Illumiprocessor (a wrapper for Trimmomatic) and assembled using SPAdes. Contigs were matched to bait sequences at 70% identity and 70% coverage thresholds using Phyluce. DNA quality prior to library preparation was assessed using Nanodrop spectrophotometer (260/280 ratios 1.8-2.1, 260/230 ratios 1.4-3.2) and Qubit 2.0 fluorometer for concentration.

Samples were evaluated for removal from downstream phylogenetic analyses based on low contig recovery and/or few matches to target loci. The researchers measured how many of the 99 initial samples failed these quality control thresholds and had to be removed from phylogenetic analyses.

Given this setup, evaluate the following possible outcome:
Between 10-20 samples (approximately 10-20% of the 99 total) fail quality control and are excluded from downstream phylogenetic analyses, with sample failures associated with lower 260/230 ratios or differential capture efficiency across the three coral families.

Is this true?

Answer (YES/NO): NO